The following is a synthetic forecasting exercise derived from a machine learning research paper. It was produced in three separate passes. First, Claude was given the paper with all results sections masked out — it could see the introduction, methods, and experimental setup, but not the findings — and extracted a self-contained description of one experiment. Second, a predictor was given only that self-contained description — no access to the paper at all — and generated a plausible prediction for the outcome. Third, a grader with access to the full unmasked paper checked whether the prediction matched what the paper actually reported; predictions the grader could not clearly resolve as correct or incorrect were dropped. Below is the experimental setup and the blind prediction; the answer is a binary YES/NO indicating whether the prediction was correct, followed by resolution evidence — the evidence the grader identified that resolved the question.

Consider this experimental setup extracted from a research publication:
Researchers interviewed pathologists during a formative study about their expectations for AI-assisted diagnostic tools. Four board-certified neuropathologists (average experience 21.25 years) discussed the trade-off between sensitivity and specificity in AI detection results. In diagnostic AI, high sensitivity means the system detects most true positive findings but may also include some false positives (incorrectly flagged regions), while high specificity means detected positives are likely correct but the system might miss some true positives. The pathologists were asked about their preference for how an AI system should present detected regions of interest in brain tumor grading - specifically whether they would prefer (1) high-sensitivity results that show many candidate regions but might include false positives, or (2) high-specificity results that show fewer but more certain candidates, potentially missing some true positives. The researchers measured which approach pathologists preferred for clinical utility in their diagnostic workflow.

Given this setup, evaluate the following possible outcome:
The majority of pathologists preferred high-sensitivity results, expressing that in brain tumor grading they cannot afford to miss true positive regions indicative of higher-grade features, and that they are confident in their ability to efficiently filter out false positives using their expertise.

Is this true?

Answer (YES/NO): YES